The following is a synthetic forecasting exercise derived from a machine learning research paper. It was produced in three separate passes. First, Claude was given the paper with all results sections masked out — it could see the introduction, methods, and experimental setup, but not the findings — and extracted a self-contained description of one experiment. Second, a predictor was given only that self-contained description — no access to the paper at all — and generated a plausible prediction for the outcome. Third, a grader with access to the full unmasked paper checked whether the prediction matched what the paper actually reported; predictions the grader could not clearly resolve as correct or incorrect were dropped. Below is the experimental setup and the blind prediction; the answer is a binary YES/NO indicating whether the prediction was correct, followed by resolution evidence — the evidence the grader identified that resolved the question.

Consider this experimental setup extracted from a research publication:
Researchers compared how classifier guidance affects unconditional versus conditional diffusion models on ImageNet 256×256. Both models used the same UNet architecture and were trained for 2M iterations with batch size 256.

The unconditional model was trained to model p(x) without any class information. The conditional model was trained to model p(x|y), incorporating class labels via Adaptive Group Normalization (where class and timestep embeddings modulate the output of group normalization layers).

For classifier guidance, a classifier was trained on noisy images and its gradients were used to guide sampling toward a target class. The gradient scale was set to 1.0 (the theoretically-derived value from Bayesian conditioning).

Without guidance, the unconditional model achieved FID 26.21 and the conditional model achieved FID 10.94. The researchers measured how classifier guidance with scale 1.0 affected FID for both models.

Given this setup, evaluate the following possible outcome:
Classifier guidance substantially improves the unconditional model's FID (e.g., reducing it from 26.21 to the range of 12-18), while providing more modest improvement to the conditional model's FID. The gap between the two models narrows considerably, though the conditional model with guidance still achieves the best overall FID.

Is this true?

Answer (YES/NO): NO